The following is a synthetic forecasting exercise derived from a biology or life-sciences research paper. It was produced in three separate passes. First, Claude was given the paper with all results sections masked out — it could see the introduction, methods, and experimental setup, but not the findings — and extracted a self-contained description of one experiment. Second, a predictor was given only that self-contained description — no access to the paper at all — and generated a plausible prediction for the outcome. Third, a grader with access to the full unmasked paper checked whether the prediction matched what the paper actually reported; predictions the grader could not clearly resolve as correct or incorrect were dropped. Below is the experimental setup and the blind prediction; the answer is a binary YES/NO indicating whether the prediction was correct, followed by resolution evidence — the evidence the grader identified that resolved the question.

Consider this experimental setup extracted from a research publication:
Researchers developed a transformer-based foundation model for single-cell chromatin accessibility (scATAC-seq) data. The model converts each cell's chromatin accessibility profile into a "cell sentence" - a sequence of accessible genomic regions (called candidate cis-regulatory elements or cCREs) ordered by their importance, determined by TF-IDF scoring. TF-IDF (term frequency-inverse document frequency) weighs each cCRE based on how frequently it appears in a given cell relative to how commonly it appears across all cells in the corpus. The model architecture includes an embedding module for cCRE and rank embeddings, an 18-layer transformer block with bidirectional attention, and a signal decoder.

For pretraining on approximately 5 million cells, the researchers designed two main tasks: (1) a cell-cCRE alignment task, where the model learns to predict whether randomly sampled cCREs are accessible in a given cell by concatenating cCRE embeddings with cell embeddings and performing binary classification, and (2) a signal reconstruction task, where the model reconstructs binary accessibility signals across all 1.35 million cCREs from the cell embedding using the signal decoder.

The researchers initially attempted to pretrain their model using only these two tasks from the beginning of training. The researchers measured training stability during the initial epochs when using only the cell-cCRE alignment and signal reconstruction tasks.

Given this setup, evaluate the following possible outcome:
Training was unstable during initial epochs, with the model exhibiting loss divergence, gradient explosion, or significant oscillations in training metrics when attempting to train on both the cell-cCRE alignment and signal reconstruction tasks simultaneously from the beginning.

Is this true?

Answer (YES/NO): NO